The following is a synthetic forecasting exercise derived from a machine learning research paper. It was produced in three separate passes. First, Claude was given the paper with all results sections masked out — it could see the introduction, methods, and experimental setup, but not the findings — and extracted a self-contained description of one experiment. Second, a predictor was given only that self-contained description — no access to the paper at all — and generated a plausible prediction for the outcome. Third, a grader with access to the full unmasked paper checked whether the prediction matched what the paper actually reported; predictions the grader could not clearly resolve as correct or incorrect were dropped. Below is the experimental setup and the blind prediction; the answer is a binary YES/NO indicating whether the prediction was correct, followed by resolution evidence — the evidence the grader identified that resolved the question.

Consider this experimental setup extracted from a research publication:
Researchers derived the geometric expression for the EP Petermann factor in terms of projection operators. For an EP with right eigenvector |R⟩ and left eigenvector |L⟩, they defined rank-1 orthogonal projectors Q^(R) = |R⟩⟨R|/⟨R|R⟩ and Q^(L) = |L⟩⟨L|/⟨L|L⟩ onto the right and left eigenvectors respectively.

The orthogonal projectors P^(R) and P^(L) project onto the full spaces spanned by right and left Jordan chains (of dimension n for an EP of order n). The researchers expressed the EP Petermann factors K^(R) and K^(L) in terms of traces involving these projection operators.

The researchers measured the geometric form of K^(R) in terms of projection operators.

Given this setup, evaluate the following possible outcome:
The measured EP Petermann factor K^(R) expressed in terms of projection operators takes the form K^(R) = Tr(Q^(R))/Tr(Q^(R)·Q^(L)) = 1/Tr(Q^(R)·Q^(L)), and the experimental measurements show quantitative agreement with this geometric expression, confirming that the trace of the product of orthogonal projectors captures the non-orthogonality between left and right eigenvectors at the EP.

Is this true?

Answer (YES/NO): NO